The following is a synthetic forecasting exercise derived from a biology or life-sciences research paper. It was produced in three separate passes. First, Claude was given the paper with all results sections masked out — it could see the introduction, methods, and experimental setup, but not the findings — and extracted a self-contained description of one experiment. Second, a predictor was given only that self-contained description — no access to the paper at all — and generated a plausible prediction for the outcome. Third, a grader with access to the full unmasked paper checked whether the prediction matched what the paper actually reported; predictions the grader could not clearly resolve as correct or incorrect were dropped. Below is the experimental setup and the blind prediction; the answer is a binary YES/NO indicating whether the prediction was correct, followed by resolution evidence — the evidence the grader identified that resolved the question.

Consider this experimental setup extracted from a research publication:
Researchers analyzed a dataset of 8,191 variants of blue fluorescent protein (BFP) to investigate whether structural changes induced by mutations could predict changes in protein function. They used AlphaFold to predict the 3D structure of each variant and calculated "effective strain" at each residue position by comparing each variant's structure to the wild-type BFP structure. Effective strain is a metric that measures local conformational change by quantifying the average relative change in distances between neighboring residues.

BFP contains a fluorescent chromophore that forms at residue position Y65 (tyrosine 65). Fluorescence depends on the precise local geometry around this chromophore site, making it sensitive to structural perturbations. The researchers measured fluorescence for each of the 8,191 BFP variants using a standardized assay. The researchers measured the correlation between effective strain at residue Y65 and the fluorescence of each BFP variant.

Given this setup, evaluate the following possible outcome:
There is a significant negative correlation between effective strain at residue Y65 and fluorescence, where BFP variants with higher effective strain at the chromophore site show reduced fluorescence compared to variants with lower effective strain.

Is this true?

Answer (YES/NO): YES